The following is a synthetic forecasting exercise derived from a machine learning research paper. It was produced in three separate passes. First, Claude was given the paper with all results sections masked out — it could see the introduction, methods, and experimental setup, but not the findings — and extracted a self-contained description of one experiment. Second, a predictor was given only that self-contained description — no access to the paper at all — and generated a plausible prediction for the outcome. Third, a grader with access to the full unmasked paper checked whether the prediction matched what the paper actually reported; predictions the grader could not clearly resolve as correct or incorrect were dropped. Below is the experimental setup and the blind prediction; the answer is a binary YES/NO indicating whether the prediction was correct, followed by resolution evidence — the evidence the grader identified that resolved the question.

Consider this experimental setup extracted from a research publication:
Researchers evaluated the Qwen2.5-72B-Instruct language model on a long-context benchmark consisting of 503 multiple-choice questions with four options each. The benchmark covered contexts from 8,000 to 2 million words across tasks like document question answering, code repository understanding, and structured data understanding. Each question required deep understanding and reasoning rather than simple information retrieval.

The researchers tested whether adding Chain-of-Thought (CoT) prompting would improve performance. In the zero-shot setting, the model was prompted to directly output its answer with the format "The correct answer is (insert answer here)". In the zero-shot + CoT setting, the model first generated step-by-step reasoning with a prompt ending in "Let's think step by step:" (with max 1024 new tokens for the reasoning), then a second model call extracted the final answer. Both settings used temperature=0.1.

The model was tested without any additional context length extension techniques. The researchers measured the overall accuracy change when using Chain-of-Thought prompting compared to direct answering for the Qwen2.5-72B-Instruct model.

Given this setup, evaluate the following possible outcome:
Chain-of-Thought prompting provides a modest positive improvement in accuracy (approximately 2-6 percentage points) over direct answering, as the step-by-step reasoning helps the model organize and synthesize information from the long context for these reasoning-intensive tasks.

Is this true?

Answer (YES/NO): NO